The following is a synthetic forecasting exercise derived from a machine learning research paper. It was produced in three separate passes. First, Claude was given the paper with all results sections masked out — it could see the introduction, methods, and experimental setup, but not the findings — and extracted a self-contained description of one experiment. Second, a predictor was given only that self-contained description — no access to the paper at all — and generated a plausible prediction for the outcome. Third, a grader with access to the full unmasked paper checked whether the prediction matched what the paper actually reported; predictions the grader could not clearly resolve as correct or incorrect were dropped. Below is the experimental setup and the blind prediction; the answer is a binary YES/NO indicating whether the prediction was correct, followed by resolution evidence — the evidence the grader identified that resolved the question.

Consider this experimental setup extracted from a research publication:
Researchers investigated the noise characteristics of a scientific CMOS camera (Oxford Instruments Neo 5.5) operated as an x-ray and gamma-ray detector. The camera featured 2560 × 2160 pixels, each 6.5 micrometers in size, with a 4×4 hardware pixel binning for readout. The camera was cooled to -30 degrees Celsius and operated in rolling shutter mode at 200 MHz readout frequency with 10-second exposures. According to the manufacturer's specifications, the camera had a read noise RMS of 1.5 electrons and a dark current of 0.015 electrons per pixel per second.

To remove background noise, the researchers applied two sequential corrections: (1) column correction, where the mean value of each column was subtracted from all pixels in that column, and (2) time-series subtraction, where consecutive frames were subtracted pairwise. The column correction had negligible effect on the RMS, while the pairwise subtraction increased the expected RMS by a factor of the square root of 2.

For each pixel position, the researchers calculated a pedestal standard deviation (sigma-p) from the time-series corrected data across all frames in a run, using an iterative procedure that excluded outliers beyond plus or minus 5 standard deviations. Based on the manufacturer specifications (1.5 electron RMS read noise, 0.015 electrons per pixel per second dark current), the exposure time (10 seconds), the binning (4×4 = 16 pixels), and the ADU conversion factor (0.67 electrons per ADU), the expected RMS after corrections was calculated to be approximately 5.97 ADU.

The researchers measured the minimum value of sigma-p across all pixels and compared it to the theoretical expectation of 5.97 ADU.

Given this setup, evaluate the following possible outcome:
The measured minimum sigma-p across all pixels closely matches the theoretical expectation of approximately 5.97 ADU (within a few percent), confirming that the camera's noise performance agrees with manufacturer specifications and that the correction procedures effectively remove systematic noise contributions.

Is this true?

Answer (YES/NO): YES